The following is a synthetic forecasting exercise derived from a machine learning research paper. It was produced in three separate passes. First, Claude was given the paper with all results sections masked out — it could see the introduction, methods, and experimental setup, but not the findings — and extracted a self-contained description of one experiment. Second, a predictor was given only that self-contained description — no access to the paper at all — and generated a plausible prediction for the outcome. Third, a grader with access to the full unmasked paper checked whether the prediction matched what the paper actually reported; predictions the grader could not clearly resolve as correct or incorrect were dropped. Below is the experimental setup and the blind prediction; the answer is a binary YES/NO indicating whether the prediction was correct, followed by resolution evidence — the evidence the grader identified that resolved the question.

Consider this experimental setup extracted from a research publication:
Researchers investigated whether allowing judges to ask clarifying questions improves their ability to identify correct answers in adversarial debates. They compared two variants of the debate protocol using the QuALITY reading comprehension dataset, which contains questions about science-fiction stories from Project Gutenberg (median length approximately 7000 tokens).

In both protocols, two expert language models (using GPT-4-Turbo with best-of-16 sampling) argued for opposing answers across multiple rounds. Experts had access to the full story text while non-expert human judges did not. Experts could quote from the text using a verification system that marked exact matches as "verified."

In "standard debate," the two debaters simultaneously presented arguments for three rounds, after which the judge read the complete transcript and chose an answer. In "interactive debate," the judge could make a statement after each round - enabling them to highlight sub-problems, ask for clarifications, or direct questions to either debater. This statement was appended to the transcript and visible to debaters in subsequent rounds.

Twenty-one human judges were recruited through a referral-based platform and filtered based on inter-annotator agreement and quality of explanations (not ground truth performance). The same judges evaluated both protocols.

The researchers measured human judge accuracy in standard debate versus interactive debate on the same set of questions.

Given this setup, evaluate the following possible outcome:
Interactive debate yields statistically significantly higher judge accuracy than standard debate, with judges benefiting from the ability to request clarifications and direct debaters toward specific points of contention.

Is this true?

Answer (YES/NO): NO